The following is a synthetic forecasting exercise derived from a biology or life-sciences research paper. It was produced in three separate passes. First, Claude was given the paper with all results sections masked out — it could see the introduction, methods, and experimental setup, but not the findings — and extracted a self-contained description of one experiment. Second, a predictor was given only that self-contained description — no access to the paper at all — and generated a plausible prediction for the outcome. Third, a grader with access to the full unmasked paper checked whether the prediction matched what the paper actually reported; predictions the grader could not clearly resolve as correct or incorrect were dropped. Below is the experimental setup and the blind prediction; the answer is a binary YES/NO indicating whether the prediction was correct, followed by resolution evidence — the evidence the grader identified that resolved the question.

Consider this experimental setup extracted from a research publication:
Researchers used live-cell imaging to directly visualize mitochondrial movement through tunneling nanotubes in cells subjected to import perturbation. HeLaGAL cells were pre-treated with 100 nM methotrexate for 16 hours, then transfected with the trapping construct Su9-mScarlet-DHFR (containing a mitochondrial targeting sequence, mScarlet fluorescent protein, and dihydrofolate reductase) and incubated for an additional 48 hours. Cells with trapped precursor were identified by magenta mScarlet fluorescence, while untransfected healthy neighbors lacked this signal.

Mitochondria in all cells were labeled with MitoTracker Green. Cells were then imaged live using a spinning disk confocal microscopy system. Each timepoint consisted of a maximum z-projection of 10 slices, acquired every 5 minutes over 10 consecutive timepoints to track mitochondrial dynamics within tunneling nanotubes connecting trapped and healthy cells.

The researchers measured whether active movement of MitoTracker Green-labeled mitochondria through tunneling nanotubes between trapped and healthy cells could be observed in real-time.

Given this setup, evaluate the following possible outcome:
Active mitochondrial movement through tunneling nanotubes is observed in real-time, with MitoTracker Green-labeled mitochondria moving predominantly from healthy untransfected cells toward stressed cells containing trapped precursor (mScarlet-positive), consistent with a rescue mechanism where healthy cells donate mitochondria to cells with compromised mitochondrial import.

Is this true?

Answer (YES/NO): NO